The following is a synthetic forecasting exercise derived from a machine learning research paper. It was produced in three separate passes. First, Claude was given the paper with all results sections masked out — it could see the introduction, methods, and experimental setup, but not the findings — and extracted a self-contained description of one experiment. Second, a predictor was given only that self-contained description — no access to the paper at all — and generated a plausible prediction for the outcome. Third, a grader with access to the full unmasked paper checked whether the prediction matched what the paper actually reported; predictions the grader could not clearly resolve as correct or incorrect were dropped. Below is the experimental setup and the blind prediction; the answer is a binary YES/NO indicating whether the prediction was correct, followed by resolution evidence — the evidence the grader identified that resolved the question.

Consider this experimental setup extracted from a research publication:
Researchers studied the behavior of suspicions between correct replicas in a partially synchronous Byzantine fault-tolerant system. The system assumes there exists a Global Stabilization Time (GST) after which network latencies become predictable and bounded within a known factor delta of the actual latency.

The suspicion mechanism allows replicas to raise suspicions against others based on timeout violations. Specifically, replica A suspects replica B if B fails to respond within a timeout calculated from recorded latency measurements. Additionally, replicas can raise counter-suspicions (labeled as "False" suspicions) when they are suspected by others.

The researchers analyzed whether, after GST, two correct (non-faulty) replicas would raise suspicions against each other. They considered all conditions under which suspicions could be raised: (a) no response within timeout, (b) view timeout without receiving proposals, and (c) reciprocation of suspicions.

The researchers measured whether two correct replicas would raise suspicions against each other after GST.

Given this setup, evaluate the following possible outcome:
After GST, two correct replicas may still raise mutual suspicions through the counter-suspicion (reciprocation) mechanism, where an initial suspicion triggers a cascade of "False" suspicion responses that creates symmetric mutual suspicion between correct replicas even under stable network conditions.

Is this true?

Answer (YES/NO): NO